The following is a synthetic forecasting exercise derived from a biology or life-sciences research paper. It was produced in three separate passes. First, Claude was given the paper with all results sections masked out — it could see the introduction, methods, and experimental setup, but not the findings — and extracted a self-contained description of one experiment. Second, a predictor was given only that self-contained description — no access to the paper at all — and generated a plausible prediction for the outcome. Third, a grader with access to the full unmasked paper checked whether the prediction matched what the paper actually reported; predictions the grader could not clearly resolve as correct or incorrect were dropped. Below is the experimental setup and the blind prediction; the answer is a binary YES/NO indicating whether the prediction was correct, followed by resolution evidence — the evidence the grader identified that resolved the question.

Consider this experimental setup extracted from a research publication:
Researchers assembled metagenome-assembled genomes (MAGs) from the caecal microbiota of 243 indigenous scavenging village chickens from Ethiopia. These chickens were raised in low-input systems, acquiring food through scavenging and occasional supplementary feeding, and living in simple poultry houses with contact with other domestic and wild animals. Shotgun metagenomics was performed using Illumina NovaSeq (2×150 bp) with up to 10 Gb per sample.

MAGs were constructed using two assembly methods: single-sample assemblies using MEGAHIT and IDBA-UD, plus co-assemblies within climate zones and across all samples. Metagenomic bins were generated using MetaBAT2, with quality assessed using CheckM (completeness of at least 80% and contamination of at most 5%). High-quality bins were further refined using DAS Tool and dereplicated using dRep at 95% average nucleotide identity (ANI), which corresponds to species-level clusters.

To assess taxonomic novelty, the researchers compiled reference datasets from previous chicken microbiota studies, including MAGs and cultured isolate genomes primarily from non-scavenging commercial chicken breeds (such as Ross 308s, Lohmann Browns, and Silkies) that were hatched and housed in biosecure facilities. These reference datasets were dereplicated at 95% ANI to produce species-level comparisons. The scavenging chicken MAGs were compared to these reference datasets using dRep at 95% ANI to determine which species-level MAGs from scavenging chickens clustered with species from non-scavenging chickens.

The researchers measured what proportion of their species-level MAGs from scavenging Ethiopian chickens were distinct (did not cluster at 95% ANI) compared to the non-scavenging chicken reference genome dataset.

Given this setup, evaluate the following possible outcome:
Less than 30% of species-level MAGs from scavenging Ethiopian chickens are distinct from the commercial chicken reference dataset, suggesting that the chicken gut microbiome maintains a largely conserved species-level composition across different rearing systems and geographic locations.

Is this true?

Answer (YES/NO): NO